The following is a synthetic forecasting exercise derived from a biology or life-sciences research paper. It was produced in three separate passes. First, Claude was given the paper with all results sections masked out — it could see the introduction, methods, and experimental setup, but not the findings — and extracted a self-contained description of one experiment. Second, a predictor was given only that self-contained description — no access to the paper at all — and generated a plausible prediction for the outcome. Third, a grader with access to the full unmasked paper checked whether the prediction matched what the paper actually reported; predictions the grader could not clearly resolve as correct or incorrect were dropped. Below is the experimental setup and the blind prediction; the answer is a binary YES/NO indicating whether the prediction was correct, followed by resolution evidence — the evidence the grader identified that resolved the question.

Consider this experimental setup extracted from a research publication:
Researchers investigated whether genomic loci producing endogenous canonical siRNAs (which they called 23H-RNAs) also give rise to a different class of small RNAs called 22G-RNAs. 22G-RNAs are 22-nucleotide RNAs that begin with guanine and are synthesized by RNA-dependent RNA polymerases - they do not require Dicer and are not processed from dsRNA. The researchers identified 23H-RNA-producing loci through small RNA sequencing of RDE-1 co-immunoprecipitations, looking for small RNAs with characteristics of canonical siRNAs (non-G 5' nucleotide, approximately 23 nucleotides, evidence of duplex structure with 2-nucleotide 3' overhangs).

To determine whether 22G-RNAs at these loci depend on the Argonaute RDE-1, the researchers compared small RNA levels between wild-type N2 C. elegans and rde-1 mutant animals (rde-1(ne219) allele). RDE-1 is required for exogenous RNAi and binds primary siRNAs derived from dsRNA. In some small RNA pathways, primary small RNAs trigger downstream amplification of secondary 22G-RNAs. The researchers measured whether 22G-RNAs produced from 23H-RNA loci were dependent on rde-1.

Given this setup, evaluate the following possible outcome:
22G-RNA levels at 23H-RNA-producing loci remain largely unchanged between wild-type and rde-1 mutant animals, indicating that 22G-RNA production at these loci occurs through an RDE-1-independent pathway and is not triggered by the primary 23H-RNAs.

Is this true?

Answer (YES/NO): NO